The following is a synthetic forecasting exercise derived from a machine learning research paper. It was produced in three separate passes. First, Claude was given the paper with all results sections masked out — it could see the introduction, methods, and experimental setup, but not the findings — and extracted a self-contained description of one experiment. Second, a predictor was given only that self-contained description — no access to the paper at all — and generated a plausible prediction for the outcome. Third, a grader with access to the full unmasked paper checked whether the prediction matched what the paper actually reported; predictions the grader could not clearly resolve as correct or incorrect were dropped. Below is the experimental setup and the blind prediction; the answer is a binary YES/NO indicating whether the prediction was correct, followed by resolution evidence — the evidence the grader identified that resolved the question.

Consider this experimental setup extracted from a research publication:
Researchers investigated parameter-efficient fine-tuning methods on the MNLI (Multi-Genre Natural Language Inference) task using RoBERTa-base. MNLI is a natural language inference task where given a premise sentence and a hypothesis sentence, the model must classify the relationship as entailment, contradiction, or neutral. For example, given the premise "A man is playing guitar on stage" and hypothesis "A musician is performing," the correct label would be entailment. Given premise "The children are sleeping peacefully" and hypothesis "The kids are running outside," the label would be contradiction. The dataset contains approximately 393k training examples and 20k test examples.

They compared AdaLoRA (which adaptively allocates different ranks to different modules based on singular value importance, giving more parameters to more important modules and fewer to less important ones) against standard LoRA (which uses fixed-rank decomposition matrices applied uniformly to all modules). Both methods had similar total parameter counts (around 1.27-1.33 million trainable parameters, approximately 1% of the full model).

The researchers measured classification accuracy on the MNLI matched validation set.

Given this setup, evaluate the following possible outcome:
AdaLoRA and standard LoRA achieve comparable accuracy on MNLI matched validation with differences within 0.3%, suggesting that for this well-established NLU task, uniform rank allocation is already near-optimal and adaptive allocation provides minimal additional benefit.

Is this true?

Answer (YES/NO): NO